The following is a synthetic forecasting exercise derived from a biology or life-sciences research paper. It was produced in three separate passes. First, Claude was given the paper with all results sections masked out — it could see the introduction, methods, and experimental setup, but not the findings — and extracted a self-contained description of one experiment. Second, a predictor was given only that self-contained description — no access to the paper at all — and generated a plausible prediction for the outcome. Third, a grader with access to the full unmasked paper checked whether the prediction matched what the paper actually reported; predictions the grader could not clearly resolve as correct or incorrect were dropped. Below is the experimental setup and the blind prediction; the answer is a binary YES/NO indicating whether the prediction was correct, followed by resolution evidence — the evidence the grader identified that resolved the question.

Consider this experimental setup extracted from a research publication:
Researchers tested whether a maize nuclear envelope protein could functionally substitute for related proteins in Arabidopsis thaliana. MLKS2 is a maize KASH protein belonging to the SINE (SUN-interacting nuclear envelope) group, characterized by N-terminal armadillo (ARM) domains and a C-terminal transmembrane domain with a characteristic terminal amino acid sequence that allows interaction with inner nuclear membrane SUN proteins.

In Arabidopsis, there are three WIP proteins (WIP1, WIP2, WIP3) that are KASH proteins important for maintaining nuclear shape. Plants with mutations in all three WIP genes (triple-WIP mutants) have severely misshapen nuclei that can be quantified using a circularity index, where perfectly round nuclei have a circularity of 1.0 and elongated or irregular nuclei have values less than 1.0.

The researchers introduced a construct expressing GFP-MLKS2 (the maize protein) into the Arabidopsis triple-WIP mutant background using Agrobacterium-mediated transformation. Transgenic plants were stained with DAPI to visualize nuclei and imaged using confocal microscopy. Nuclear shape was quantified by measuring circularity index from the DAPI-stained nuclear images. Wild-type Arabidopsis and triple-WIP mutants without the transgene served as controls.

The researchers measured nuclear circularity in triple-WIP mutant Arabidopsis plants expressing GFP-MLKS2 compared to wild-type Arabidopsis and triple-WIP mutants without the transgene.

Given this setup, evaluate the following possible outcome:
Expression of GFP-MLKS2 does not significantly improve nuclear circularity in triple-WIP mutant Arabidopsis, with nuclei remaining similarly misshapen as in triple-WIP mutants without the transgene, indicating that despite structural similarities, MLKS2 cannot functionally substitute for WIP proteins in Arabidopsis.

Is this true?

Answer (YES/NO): NO